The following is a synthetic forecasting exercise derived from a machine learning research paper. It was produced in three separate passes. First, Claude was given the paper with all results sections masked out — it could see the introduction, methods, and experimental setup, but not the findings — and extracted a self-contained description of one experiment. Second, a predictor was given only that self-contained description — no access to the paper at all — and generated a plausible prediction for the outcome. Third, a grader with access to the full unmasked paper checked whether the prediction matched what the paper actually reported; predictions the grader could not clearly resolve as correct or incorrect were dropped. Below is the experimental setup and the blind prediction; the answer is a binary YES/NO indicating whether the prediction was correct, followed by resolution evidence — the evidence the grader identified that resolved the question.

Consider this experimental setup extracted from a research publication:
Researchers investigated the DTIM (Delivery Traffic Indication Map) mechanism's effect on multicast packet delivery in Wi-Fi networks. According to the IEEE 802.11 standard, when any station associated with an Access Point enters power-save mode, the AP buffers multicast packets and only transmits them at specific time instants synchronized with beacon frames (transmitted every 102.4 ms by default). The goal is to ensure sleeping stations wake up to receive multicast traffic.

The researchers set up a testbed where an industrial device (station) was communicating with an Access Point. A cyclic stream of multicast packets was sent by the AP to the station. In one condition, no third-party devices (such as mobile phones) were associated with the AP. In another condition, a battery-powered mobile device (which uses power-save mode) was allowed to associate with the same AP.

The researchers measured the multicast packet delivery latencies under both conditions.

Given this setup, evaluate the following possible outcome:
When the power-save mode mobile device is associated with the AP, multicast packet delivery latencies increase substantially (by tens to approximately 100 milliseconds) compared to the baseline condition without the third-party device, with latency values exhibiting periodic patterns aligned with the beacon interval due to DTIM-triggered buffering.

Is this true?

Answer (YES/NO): YES